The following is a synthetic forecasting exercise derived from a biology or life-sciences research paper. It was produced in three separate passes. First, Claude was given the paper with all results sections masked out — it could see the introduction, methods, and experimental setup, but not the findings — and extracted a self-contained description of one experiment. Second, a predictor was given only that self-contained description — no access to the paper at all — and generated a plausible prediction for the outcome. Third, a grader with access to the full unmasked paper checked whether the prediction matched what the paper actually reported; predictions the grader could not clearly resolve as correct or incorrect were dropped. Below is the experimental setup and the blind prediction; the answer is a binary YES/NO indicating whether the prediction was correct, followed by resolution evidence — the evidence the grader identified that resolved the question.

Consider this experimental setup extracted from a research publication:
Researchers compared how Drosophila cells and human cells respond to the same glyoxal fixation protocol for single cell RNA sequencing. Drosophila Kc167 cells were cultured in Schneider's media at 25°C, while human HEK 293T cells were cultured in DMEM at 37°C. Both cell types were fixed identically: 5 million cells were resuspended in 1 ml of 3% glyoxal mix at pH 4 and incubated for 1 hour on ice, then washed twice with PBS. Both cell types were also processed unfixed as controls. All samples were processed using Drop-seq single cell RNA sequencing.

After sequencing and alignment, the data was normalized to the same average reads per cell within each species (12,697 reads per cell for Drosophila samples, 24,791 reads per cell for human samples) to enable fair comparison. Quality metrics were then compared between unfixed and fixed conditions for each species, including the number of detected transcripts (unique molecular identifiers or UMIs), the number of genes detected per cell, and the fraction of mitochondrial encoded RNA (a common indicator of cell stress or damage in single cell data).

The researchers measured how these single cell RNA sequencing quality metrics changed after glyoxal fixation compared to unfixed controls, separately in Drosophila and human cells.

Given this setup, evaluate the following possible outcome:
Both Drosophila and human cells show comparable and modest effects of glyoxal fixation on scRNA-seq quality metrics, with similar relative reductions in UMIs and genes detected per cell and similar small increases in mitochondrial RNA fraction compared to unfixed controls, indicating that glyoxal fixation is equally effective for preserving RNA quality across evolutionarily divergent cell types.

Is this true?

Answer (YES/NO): NO